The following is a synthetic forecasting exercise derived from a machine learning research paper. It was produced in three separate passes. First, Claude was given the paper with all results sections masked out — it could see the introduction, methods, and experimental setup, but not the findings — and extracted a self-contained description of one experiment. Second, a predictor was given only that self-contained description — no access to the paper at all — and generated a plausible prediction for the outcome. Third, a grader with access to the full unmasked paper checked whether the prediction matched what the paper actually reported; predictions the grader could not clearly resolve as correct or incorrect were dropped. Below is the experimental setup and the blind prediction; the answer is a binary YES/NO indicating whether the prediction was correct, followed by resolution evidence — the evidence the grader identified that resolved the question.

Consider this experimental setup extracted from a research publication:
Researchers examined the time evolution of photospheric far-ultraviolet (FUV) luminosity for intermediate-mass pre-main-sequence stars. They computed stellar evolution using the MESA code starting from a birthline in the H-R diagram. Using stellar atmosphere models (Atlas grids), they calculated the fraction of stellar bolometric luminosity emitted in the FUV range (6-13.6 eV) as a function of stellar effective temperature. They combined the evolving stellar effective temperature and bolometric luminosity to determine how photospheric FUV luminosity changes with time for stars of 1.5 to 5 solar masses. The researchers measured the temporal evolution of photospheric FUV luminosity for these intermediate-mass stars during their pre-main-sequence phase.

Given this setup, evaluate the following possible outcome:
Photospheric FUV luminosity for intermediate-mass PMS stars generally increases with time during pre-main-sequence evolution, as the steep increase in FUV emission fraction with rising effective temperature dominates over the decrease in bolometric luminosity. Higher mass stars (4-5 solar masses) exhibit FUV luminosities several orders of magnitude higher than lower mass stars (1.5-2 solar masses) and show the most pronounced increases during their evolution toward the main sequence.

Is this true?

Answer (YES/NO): YES